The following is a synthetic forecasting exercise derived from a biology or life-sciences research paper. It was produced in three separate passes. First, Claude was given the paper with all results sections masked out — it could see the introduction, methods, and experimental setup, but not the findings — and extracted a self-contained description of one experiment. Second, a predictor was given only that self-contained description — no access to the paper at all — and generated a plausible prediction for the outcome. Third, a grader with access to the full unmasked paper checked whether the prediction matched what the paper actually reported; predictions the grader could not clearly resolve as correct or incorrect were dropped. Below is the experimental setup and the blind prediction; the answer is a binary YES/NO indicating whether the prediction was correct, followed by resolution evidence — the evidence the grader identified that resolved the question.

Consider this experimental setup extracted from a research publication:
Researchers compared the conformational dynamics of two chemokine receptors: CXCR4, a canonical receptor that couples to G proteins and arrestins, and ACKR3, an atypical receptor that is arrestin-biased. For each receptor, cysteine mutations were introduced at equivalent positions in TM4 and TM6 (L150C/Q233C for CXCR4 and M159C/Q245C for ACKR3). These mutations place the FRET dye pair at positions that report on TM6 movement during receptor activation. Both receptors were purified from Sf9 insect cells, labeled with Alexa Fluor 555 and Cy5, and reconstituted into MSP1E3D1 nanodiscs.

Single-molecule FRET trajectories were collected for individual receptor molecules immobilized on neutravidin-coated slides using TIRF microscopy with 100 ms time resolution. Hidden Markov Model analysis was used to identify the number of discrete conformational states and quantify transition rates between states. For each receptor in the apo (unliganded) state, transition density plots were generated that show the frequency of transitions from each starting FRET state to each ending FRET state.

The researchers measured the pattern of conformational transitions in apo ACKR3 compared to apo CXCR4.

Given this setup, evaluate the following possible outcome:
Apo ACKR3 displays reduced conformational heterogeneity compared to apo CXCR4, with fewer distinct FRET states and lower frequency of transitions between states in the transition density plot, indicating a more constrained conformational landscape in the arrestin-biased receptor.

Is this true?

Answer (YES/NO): NO